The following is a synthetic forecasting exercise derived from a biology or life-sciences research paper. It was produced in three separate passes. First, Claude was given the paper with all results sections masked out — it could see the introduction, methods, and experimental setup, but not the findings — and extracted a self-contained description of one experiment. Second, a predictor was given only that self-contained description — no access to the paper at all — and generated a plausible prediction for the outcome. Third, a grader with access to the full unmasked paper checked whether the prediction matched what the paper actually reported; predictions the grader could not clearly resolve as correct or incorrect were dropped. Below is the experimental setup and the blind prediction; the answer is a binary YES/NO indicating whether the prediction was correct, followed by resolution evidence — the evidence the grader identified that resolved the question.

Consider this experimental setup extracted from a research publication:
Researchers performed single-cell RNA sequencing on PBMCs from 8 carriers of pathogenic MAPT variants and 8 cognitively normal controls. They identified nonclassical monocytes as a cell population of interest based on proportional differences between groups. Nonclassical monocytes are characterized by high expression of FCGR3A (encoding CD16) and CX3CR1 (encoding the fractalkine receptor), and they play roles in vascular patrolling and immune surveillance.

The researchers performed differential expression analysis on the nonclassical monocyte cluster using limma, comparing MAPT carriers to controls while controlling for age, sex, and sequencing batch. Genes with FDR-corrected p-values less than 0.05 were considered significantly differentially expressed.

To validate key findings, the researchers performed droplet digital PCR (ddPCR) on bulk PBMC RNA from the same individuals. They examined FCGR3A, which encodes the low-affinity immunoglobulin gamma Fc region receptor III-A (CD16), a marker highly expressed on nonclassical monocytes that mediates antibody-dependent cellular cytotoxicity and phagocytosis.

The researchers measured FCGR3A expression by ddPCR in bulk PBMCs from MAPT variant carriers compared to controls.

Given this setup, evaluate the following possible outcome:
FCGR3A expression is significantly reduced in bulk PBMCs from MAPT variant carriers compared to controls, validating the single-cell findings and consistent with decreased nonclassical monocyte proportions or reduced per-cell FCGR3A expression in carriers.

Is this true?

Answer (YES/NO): YES